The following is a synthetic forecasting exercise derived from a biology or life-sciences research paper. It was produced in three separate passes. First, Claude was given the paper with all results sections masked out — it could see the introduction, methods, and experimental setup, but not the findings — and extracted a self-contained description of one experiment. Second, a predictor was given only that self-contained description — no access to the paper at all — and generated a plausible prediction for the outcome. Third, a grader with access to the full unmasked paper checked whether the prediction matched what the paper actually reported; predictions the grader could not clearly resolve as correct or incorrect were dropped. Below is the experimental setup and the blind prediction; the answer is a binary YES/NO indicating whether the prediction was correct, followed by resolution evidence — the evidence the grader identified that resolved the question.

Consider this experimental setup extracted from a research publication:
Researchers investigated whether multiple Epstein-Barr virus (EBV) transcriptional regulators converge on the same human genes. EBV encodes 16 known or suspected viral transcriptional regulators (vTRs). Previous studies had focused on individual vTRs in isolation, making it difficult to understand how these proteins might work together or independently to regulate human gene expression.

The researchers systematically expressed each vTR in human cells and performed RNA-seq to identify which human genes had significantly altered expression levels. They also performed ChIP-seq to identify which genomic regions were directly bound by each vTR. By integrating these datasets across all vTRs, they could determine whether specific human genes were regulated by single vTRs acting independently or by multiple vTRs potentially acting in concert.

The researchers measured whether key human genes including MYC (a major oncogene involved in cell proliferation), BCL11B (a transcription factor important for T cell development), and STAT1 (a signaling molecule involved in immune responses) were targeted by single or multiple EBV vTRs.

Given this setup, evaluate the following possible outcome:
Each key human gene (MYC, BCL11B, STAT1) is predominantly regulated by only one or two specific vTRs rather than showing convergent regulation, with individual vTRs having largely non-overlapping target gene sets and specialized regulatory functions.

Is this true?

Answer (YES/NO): NO